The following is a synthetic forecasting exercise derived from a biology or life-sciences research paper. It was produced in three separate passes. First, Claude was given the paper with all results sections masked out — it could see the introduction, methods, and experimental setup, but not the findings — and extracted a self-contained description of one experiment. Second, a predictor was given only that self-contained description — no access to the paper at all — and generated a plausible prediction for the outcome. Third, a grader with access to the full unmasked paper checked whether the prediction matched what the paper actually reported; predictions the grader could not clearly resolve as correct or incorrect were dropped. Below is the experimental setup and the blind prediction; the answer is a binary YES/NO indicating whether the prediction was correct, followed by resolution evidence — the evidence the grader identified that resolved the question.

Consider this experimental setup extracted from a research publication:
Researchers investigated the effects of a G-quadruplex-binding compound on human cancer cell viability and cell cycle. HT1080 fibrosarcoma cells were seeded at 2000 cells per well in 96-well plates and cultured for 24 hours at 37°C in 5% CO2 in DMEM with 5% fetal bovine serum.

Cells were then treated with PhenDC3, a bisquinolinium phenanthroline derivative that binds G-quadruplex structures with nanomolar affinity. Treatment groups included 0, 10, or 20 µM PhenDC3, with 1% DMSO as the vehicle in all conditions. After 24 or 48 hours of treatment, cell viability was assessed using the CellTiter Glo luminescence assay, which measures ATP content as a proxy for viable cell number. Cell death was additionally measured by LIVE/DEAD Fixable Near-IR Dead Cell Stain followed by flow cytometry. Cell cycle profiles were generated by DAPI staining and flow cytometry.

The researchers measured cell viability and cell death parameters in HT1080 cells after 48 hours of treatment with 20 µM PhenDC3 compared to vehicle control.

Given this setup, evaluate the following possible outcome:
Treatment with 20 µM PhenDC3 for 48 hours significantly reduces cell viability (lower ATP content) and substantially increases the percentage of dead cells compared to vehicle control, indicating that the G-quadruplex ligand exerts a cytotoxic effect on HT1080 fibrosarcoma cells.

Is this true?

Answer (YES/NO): NO